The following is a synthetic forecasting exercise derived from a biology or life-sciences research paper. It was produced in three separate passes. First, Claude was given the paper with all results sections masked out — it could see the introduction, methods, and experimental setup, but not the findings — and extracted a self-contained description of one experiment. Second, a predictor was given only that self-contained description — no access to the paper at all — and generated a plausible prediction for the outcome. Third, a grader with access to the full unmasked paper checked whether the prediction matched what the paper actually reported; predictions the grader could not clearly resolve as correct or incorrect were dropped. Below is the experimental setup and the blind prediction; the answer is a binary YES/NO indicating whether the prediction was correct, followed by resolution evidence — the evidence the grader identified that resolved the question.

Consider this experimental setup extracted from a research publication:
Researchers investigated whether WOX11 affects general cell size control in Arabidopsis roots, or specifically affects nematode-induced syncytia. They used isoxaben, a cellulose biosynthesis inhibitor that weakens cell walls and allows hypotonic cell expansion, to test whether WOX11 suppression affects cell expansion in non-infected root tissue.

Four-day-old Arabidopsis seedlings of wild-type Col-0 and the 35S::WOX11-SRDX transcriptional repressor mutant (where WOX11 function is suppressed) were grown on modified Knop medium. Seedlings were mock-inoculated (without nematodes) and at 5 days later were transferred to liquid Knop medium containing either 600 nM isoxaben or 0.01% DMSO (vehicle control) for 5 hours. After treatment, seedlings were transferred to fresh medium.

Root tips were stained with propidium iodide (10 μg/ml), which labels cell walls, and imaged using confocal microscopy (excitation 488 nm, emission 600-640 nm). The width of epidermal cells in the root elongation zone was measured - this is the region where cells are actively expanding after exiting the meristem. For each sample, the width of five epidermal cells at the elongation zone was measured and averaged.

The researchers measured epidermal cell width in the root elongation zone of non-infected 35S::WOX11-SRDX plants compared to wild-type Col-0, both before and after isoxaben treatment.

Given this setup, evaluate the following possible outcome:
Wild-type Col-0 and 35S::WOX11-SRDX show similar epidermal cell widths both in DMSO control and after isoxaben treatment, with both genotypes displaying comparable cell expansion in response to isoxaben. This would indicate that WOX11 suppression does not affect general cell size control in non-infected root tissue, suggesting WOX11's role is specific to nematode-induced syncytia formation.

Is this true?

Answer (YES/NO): NO